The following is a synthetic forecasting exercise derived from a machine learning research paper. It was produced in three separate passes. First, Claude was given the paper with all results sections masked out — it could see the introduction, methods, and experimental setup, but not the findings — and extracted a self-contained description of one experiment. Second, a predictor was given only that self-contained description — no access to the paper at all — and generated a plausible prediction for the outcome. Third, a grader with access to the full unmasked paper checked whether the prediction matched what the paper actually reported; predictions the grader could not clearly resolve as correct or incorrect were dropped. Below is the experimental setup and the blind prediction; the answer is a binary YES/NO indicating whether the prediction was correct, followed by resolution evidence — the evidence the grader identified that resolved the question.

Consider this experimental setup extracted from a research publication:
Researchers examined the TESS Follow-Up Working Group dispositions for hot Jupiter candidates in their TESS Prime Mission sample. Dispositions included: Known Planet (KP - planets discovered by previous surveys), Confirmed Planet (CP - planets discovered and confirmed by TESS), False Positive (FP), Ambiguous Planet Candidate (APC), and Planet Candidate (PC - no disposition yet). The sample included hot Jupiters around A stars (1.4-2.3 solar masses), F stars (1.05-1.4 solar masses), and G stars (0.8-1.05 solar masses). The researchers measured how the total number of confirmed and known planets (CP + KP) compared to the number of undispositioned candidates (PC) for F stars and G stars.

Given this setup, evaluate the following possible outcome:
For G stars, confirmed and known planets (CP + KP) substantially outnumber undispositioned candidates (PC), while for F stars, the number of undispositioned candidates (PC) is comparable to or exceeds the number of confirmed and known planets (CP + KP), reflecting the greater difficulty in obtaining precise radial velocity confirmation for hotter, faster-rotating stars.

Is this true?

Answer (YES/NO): NO